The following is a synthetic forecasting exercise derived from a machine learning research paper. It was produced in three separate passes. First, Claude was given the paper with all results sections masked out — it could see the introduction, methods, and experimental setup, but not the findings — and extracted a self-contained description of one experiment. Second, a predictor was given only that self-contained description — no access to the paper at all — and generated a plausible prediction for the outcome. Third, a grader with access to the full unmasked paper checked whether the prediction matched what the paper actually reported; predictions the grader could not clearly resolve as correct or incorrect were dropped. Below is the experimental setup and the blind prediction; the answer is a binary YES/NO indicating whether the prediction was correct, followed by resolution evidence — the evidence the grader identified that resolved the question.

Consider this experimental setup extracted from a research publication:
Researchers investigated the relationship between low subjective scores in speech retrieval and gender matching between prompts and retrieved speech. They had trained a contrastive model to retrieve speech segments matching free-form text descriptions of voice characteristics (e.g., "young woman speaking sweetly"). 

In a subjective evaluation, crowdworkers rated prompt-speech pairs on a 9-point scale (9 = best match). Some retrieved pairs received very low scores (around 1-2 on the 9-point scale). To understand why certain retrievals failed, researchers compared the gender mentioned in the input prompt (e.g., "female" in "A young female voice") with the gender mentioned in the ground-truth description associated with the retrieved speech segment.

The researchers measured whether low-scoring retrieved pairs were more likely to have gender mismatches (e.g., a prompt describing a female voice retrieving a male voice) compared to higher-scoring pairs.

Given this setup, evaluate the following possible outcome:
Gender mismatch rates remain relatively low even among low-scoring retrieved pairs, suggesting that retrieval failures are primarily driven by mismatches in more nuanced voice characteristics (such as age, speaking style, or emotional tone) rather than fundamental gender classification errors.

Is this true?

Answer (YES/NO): NO